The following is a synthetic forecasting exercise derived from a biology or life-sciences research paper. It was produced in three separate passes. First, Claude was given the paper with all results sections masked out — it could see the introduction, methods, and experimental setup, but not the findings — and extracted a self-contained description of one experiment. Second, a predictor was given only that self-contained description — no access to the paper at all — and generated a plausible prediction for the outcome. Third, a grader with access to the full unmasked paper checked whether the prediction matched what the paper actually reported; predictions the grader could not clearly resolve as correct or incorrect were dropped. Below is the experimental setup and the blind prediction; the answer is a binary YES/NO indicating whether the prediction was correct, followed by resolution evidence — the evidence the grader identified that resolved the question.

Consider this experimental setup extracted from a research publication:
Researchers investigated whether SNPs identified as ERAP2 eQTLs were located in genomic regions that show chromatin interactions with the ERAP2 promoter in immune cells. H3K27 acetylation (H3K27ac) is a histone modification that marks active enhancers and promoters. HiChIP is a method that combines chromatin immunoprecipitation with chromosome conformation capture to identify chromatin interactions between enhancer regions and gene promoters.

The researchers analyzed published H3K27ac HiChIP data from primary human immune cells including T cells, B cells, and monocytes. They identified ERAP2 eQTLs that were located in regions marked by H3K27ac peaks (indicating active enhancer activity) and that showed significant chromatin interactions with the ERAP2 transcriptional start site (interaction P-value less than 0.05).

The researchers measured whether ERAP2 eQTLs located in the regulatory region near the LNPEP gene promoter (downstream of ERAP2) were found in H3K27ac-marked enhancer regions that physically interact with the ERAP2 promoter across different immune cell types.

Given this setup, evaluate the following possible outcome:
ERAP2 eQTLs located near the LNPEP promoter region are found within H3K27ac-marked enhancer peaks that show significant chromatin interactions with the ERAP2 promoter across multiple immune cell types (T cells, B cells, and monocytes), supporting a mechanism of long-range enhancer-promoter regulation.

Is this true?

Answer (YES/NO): YES